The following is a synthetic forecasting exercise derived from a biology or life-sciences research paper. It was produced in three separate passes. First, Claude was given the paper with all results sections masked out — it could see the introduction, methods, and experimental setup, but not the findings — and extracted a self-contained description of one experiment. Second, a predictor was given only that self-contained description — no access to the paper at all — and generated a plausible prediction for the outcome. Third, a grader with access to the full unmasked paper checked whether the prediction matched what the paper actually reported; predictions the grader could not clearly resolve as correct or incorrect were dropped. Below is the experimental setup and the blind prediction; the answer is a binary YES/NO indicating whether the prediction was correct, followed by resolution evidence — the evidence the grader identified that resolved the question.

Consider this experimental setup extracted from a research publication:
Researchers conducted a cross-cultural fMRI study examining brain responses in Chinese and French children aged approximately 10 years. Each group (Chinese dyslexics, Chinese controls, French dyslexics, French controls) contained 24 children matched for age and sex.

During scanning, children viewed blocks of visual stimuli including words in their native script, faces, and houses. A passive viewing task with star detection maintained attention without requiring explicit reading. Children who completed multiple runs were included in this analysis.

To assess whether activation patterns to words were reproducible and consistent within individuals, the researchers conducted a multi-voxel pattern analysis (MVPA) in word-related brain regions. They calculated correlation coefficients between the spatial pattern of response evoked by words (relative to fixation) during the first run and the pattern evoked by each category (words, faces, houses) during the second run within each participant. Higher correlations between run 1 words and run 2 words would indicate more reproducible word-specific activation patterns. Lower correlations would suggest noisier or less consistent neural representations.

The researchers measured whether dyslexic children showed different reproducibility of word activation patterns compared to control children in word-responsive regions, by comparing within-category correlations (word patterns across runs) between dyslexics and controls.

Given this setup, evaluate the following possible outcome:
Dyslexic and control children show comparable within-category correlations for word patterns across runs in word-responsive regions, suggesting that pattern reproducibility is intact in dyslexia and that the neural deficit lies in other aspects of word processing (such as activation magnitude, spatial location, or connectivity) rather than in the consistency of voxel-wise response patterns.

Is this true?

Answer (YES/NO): NO